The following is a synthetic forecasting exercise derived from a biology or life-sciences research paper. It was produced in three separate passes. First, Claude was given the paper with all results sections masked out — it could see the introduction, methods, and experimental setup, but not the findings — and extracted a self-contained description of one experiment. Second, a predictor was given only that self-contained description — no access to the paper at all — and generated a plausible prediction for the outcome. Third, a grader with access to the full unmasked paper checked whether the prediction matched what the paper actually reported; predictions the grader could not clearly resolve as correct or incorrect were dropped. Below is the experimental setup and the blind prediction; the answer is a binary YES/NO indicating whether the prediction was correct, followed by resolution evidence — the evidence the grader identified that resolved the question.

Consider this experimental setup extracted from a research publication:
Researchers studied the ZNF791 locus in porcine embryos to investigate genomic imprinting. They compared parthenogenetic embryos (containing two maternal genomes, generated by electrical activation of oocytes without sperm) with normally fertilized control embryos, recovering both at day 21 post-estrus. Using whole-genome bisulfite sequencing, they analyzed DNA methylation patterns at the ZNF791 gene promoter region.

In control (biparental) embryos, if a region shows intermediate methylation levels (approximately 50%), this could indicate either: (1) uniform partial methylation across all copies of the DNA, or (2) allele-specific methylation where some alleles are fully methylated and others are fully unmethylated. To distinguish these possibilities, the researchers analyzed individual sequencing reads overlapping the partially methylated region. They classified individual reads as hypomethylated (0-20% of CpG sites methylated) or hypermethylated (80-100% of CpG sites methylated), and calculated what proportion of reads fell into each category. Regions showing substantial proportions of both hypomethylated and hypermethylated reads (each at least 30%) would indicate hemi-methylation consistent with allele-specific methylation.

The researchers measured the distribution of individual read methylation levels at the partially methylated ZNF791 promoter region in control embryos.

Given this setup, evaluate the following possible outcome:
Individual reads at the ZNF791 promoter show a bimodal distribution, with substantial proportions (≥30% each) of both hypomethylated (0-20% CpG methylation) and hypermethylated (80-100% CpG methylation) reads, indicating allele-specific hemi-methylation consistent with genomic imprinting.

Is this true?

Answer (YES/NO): YES